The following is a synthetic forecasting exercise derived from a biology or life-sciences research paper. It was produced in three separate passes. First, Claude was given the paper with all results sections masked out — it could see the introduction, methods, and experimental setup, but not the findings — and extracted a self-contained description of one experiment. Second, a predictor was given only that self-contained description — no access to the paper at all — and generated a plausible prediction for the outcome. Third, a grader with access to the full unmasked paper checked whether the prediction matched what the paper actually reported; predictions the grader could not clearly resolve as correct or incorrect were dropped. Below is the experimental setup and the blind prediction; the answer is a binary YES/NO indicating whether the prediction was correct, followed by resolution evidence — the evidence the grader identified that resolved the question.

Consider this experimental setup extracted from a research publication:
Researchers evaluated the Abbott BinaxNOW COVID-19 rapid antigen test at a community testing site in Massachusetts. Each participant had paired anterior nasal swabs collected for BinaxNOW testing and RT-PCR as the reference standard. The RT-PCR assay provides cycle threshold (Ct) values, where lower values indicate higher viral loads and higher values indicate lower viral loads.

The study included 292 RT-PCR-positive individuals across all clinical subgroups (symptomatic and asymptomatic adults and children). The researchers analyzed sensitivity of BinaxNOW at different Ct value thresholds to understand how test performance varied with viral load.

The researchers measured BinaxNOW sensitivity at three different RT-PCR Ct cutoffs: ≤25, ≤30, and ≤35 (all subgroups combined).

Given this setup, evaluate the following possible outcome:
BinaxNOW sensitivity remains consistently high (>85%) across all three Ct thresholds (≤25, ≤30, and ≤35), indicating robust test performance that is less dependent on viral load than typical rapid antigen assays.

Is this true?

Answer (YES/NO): NO